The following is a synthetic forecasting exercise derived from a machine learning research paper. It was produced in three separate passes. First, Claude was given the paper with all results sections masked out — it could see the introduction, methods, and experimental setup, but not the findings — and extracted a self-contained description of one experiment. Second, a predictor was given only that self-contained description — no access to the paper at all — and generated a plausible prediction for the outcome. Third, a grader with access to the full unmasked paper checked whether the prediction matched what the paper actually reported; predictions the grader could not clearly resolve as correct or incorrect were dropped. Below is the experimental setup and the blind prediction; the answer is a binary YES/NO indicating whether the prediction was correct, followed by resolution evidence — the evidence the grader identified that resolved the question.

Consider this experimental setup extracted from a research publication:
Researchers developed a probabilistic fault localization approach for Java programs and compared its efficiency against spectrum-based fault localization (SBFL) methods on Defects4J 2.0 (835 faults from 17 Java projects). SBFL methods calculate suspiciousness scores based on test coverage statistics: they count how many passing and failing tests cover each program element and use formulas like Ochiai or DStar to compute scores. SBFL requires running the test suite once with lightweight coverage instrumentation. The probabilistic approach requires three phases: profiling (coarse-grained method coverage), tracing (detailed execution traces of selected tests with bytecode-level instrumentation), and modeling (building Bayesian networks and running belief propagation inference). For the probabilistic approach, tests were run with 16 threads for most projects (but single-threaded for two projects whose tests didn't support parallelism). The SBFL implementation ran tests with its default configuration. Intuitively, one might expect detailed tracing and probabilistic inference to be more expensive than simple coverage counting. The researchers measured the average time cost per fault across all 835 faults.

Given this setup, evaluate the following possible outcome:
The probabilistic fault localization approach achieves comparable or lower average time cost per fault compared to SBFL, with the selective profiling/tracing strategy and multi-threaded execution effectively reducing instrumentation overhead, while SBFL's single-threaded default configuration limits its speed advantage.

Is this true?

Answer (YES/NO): YES